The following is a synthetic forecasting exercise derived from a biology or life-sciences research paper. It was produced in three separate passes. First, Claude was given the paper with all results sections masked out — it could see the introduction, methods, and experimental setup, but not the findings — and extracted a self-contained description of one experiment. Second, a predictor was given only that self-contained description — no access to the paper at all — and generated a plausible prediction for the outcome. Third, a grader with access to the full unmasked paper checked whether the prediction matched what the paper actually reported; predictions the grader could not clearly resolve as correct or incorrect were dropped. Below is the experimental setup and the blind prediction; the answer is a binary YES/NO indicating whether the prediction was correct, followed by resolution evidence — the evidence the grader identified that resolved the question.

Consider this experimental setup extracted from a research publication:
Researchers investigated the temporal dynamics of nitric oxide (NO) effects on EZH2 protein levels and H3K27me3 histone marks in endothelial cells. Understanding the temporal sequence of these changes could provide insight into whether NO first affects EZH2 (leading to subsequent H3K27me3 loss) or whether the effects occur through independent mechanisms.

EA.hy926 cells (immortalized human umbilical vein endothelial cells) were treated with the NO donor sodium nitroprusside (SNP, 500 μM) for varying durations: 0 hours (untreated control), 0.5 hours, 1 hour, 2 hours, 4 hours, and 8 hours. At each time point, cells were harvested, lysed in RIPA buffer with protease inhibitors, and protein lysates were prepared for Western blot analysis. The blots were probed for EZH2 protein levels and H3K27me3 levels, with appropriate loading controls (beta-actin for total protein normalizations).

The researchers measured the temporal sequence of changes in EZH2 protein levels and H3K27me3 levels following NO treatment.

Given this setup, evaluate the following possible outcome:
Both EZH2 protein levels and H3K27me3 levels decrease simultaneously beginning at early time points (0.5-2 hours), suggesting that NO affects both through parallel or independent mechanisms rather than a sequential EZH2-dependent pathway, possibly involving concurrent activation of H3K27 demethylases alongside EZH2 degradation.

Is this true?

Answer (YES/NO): NO